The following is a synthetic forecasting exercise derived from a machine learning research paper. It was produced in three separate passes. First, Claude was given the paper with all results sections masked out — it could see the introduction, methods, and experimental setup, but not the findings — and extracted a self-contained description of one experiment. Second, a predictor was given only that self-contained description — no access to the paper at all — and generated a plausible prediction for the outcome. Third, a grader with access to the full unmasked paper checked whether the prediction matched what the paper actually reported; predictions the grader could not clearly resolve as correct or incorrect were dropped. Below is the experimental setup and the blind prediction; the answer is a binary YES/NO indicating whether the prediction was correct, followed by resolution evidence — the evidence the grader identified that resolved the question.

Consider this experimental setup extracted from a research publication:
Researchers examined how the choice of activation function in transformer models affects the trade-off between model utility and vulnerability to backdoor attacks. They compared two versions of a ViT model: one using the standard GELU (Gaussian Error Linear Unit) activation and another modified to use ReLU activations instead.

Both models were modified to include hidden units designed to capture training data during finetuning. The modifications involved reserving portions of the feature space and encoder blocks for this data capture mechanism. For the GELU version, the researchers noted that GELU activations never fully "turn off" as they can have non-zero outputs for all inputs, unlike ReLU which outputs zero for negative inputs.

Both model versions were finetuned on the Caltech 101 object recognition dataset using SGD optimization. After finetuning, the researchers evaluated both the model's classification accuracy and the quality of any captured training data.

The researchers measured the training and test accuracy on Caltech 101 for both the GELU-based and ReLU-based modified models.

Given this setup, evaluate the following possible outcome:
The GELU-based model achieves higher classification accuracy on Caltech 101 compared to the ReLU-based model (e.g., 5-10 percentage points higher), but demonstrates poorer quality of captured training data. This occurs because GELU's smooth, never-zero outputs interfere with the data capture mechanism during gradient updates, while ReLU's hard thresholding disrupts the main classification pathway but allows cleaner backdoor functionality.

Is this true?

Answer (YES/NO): NO